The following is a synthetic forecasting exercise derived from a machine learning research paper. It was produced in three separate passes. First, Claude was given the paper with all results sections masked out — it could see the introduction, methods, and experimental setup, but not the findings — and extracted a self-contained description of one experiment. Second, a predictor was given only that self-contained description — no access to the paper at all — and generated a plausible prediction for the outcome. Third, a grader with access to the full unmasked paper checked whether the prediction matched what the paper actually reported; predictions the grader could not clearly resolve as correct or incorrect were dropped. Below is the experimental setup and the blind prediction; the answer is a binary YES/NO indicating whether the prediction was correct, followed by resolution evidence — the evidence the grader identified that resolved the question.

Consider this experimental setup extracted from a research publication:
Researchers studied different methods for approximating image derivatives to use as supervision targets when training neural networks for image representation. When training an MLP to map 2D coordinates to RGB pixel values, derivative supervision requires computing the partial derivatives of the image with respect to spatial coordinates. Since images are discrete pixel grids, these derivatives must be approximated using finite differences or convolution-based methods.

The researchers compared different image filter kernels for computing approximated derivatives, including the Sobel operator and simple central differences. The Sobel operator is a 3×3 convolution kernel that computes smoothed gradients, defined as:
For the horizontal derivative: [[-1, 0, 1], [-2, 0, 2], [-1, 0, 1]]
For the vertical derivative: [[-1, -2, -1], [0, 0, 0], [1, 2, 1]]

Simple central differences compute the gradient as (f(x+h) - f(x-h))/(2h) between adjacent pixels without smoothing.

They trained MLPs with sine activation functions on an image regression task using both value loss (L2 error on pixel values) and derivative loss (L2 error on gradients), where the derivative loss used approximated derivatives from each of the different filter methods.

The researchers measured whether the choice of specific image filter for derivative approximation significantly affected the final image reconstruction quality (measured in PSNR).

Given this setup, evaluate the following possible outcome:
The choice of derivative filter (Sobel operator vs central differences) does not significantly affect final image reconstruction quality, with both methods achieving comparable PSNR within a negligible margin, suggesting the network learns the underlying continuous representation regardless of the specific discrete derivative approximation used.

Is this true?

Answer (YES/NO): YES